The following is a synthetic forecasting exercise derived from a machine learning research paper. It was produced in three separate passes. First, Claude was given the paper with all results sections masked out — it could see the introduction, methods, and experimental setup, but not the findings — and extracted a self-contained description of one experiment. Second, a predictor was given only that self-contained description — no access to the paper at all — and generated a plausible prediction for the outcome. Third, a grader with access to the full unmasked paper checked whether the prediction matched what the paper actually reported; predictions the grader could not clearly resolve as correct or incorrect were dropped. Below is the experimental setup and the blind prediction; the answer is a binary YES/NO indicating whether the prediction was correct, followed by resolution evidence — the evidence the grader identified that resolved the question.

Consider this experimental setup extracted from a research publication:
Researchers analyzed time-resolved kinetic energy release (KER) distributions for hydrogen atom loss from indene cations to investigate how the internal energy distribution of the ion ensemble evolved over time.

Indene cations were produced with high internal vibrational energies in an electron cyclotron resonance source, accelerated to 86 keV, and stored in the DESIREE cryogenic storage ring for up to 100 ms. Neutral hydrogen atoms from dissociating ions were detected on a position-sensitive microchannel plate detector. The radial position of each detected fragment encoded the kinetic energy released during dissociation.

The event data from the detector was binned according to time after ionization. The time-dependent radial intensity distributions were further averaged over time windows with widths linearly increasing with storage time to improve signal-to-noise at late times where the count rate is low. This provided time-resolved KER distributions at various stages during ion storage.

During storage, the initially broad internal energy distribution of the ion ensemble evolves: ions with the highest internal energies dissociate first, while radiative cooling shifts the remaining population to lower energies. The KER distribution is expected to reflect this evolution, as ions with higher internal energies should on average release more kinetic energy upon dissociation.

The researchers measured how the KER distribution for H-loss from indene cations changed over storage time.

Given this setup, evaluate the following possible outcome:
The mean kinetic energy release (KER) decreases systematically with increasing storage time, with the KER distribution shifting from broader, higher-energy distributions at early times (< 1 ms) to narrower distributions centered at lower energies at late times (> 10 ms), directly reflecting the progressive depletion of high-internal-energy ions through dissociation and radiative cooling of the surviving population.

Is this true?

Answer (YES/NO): YES